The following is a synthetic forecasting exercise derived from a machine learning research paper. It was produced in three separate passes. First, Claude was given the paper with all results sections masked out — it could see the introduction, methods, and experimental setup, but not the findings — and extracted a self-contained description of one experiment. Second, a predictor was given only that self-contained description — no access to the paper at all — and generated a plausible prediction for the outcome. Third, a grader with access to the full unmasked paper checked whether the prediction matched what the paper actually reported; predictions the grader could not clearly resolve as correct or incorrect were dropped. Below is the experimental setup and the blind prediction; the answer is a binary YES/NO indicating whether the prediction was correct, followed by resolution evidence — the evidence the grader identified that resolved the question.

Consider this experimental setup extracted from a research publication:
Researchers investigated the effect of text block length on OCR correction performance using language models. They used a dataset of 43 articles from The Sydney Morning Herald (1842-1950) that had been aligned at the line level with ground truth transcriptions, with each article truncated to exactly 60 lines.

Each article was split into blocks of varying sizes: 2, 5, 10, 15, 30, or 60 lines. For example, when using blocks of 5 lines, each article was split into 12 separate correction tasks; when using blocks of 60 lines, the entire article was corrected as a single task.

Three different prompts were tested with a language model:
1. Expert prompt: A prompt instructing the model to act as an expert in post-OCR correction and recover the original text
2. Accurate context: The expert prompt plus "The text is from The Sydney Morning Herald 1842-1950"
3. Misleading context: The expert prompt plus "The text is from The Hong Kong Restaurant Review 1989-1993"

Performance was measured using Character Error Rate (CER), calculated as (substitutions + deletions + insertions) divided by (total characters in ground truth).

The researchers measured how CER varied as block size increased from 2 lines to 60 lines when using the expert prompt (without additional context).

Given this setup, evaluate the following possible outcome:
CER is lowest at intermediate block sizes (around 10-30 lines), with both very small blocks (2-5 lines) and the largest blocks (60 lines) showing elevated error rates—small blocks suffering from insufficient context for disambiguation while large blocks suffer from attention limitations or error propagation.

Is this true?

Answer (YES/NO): NO